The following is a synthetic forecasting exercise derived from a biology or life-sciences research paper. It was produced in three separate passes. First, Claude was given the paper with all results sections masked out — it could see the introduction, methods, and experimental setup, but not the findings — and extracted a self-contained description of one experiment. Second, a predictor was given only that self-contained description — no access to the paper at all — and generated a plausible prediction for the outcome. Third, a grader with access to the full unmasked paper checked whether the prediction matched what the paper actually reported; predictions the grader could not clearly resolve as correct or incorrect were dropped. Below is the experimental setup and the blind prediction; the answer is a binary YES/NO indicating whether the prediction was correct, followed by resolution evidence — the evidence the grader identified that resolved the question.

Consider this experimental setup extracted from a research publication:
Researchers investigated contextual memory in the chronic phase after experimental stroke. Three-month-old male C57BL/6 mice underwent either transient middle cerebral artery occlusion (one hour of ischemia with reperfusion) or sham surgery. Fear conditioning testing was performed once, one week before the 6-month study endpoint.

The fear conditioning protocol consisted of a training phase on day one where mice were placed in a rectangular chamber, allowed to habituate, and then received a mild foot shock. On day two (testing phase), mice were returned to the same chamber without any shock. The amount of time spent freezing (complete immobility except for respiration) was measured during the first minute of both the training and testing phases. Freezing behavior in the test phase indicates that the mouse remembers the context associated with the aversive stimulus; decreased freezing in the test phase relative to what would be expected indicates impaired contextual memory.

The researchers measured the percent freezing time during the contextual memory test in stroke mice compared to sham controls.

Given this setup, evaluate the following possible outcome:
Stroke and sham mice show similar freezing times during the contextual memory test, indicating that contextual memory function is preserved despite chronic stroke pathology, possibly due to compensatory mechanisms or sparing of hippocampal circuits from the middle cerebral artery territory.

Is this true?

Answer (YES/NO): NO